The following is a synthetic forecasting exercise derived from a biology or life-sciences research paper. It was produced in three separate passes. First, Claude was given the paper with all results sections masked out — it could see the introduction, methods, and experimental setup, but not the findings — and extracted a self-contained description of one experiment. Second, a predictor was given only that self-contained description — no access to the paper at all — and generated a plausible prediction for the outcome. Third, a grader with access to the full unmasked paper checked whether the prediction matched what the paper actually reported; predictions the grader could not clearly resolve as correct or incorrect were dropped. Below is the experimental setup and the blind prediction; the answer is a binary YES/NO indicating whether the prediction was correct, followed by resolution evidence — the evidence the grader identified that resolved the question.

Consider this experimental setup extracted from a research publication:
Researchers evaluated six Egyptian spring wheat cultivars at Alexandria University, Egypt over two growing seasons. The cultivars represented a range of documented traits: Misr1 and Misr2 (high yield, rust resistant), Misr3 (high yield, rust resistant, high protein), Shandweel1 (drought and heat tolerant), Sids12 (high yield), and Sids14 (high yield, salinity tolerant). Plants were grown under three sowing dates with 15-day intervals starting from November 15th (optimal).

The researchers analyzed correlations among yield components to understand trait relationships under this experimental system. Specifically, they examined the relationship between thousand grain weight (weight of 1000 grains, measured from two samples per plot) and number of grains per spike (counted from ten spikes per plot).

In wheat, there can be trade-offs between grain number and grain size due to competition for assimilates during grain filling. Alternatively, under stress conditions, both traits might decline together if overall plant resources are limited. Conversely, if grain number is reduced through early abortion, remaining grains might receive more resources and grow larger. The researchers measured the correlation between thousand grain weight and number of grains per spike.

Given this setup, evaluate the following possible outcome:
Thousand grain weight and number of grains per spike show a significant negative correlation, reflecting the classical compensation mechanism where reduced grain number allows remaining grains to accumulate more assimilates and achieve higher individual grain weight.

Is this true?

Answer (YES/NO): YES